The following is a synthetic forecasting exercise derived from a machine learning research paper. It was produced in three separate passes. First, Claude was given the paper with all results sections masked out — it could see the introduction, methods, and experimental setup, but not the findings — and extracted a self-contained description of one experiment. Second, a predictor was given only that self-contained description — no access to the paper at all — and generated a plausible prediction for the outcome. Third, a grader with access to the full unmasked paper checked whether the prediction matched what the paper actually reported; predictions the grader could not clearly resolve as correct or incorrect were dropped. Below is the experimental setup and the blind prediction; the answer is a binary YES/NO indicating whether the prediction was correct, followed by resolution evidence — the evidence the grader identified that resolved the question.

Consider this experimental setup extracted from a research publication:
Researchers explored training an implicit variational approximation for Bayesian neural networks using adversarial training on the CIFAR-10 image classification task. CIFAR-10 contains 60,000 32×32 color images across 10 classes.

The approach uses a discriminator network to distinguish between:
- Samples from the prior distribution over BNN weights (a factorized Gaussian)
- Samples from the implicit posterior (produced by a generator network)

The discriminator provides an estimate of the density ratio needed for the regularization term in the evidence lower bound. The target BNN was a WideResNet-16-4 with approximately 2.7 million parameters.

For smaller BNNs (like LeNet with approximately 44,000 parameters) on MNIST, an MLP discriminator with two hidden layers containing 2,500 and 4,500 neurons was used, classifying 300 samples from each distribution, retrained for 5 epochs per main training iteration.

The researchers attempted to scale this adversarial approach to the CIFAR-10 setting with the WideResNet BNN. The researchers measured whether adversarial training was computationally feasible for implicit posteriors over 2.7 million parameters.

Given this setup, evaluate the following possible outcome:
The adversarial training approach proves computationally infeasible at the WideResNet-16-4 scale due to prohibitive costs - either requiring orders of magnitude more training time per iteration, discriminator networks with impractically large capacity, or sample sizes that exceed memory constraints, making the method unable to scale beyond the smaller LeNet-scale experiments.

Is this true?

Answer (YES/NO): YES